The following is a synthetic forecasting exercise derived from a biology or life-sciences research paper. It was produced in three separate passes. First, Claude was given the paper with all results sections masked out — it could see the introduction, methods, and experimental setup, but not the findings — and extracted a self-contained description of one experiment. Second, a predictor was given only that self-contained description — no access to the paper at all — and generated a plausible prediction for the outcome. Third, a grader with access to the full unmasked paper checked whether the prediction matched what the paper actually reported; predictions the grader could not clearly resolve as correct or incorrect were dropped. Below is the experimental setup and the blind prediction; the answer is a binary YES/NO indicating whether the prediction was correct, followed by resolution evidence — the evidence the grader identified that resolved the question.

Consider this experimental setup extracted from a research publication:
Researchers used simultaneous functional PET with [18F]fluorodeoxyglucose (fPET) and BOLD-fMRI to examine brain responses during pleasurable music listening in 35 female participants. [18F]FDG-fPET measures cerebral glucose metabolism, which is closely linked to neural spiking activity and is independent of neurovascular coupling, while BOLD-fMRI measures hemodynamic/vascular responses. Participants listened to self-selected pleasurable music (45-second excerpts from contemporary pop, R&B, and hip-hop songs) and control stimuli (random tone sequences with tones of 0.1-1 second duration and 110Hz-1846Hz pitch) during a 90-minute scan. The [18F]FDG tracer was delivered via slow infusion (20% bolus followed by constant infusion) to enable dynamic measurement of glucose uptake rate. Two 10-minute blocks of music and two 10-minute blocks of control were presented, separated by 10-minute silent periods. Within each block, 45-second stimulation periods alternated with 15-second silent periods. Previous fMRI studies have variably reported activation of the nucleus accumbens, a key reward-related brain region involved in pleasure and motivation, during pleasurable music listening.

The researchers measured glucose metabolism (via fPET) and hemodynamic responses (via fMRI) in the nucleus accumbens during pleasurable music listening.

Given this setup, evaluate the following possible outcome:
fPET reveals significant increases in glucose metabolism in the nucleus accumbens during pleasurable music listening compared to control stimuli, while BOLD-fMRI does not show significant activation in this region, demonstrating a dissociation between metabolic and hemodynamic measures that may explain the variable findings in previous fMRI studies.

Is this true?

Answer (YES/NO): NO